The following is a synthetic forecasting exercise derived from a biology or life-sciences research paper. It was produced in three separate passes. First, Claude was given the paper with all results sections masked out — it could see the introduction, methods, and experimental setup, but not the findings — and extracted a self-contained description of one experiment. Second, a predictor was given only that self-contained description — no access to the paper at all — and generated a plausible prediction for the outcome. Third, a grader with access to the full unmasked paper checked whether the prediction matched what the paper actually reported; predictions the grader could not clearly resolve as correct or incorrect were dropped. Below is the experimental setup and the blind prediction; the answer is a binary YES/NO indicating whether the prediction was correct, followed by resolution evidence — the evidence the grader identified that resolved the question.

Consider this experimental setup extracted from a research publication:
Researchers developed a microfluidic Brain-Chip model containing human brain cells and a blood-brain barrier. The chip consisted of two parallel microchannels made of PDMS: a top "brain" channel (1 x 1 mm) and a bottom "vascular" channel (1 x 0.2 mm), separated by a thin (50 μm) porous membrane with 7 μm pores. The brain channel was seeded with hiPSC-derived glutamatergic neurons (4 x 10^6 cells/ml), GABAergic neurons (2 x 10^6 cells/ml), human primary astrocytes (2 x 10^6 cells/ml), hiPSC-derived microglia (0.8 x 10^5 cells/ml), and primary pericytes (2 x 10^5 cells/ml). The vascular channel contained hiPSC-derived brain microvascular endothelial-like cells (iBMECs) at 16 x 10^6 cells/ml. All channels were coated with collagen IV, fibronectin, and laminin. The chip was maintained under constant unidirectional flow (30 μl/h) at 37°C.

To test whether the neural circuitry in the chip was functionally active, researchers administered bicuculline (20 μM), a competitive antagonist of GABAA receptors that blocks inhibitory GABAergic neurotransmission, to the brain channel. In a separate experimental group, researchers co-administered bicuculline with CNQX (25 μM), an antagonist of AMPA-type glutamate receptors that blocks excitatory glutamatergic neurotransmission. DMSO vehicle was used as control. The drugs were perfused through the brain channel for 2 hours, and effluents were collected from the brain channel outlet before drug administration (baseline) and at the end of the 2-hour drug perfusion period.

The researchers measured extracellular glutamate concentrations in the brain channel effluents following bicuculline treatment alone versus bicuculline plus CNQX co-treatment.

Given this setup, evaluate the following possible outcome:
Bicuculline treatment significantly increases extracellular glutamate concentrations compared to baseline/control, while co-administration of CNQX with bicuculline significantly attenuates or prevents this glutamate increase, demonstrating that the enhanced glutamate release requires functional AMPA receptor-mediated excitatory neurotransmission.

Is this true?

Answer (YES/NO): YES